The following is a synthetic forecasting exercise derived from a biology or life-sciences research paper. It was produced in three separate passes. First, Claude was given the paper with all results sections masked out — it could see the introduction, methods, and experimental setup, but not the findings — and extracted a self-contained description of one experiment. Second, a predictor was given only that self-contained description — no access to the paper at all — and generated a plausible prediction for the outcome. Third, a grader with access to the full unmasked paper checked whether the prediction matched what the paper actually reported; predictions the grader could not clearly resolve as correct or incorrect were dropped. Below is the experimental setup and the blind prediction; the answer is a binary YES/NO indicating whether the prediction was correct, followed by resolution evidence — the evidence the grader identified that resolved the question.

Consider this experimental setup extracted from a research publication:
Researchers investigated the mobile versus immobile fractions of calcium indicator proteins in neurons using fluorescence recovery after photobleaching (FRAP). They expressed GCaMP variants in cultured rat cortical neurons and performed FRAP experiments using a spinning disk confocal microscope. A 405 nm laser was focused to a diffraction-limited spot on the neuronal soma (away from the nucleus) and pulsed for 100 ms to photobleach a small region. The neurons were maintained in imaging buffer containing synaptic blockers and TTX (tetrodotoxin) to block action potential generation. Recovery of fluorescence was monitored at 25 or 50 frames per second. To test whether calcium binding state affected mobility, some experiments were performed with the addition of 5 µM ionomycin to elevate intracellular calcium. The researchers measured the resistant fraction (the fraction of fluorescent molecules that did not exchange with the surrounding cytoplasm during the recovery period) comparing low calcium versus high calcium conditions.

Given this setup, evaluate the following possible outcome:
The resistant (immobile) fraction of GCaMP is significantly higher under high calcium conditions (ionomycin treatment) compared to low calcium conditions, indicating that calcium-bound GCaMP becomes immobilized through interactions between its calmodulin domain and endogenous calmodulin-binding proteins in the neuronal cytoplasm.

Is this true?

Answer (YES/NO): NO